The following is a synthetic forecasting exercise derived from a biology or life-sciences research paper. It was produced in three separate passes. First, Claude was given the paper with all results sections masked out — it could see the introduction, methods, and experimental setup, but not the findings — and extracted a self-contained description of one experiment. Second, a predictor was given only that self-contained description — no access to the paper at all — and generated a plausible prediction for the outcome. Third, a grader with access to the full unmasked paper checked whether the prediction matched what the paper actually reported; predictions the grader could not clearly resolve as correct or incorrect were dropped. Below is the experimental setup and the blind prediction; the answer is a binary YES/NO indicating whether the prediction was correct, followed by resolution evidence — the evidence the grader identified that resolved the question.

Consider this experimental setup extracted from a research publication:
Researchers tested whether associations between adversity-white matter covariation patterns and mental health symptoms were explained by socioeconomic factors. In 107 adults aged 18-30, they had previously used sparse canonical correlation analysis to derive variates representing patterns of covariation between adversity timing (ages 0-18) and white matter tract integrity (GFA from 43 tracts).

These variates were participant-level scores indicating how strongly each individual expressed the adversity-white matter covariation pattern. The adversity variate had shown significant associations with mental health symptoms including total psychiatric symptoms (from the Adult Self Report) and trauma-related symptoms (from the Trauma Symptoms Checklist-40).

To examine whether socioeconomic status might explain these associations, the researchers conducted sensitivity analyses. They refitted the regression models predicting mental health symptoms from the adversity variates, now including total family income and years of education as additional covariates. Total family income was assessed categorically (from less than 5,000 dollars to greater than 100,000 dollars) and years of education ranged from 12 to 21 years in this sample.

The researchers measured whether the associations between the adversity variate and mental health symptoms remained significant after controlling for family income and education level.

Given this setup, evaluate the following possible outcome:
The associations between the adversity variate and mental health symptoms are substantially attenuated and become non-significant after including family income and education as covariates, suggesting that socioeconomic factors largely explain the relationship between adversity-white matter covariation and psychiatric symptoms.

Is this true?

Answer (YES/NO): NO